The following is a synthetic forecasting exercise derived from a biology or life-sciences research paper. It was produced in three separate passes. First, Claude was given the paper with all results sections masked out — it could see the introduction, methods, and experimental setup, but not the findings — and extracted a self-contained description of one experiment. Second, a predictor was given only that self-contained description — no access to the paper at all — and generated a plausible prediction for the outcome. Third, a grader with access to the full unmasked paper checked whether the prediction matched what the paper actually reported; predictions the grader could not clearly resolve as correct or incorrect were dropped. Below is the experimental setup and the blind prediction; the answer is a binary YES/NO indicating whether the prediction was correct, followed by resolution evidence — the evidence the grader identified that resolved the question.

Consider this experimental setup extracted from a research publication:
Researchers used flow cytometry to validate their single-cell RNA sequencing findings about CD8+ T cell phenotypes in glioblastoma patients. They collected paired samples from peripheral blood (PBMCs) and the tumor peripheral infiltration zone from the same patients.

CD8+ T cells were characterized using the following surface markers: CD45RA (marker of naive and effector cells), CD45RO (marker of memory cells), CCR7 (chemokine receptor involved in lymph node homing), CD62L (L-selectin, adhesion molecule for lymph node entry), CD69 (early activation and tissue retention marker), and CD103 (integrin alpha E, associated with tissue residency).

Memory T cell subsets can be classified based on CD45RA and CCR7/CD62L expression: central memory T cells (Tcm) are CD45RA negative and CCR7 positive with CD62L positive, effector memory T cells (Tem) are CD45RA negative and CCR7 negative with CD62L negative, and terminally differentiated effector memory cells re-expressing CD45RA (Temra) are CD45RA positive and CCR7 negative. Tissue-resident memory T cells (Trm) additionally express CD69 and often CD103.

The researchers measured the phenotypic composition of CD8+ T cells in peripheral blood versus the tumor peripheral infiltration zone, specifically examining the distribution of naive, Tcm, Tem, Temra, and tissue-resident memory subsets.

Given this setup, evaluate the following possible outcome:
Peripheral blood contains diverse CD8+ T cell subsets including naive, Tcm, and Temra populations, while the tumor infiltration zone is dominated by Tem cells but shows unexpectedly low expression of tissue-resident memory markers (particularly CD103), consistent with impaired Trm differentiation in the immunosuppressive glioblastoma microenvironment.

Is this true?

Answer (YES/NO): NO